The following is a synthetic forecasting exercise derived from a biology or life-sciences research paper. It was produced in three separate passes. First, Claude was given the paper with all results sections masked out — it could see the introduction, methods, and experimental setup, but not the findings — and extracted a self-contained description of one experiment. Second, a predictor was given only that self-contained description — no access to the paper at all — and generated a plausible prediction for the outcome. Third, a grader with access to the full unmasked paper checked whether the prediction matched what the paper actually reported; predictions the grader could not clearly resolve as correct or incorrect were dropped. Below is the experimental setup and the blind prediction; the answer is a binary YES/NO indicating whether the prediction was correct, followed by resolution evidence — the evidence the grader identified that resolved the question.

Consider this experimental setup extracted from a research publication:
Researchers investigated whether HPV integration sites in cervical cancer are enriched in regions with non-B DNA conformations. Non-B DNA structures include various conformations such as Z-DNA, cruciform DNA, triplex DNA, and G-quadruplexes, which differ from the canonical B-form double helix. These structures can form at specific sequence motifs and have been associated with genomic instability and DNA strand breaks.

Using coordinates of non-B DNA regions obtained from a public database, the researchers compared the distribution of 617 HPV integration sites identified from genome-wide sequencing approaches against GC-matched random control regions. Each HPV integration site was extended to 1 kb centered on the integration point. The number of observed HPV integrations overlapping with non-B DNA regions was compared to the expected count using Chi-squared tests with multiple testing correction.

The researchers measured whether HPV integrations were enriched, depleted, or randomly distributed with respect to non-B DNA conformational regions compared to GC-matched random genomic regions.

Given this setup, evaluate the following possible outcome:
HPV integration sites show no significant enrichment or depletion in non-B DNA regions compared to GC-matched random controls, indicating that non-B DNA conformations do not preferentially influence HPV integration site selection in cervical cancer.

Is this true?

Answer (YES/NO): NO